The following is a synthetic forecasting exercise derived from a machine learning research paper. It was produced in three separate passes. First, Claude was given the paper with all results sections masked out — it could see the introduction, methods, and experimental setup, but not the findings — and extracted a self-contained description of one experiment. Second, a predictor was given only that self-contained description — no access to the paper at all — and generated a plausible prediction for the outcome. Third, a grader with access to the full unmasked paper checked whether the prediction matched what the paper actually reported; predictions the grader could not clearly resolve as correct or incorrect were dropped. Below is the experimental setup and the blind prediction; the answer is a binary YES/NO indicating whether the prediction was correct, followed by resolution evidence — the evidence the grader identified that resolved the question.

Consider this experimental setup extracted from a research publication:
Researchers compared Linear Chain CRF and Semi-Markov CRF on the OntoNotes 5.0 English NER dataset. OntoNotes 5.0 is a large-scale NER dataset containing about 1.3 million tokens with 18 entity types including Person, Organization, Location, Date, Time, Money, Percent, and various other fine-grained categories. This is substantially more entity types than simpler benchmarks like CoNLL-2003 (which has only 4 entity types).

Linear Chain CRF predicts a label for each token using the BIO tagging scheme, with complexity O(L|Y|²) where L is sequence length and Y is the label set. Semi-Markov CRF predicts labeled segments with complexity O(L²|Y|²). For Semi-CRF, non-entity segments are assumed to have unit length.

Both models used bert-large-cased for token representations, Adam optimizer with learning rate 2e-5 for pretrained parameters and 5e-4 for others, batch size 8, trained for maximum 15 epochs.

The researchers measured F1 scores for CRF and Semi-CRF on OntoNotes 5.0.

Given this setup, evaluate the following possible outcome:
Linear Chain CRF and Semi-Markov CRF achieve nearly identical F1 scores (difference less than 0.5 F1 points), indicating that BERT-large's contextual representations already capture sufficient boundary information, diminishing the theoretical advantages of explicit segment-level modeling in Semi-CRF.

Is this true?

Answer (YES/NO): YES